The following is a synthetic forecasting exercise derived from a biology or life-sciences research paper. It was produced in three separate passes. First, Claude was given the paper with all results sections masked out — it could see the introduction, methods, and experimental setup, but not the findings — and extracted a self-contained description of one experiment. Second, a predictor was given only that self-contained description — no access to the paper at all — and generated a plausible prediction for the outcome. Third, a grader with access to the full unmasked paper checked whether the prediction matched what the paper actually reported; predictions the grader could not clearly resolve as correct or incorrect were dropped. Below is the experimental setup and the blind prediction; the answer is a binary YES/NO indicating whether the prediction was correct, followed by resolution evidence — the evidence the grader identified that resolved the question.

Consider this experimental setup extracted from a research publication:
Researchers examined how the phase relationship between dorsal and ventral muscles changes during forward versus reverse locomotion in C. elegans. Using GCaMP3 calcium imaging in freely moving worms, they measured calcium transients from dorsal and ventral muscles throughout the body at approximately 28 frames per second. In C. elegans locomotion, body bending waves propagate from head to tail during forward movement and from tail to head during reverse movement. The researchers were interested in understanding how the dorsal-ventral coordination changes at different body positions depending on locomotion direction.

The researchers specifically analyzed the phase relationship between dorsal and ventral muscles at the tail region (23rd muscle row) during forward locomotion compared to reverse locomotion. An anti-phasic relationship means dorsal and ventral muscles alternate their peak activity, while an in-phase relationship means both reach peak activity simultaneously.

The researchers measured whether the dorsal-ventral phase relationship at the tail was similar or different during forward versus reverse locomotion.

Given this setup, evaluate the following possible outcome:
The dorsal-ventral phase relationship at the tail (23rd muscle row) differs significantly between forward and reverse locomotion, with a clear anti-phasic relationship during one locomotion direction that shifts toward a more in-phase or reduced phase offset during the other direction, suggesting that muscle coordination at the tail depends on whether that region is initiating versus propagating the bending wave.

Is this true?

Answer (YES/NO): NO